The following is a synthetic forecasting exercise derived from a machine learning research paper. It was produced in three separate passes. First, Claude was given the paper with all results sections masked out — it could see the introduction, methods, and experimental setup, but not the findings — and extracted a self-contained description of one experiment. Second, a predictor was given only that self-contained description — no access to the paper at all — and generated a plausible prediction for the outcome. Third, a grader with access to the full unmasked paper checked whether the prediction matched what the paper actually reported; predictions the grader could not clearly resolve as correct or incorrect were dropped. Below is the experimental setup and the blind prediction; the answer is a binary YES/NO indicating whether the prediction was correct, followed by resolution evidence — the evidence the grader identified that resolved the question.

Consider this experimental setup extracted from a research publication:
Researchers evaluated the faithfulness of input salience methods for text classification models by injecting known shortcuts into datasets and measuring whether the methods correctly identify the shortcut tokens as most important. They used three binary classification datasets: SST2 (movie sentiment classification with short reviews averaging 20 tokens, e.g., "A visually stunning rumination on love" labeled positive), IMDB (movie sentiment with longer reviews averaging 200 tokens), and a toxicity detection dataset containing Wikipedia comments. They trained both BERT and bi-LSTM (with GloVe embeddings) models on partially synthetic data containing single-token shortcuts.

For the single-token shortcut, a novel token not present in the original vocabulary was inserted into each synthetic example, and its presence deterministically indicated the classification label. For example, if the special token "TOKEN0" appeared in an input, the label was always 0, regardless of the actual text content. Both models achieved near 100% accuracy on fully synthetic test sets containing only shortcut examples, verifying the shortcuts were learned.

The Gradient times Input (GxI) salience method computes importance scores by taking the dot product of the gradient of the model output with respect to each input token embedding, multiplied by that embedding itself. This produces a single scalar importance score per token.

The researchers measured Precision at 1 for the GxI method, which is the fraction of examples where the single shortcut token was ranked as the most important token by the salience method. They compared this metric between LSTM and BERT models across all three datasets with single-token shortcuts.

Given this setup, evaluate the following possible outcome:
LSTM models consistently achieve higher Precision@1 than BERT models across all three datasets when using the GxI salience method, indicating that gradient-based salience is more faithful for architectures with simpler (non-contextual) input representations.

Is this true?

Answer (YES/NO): YES